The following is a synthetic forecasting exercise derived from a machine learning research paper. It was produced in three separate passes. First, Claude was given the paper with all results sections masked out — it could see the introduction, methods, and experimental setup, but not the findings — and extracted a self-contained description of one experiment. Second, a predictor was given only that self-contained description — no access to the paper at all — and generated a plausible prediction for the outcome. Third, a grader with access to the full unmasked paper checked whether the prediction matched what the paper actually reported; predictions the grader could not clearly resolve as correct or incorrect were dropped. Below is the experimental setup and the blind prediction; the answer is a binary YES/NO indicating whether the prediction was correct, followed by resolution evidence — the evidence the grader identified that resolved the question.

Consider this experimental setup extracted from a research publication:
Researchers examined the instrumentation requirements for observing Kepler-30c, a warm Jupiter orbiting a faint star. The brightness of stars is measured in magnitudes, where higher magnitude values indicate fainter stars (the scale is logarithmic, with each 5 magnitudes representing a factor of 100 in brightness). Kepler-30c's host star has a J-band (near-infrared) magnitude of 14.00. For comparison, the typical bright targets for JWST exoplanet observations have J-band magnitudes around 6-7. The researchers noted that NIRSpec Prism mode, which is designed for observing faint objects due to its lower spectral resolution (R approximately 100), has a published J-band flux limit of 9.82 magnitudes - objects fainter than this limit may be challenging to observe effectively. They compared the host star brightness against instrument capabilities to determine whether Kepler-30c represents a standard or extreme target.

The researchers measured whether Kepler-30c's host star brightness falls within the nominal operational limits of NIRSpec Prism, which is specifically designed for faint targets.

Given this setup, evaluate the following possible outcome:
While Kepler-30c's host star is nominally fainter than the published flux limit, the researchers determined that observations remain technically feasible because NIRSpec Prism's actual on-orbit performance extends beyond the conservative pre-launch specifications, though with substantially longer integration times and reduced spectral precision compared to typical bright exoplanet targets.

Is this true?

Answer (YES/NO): NO